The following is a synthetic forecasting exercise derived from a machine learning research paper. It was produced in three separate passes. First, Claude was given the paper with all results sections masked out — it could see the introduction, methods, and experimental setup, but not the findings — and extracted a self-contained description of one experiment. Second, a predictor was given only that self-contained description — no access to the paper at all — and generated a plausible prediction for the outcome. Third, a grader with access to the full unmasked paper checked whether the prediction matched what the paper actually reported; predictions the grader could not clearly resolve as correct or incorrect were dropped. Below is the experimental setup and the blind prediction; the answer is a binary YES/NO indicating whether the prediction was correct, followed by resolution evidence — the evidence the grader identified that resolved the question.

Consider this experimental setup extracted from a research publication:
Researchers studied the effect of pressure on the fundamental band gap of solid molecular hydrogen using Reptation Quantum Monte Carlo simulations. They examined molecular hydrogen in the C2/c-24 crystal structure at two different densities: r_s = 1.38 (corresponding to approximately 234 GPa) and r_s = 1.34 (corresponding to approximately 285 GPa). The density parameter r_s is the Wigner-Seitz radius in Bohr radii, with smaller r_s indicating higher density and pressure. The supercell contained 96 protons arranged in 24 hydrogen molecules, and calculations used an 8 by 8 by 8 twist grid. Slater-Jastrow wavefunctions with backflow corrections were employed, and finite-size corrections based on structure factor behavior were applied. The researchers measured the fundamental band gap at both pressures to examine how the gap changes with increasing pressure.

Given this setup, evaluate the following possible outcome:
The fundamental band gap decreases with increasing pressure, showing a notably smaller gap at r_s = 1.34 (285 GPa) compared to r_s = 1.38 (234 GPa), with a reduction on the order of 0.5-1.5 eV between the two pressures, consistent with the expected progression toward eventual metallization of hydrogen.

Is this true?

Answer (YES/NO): YES